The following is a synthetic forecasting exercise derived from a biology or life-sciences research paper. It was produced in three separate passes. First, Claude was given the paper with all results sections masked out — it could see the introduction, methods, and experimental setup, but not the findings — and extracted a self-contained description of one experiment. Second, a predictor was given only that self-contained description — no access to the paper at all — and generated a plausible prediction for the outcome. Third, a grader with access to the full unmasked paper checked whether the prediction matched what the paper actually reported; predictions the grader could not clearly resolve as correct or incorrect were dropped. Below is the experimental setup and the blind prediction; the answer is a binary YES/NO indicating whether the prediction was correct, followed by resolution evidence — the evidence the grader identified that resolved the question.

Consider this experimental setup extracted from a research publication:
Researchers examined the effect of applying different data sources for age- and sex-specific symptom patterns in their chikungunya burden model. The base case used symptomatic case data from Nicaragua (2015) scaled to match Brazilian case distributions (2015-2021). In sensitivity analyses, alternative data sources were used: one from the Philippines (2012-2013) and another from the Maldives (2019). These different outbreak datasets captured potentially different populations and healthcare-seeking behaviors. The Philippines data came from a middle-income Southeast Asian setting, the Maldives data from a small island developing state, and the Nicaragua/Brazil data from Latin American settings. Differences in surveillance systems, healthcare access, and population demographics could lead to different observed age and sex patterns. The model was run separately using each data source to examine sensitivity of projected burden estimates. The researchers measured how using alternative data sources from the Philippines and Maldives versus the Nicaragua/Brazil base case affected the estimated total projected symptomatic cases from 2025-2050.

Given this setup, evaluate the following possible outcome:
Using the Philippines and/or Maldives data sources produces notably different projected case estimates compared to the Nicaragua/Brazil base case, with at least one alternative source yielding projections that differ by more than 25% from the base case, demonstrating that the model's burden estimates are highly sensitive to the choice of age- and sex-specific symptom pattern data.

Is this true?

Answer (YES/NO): YES